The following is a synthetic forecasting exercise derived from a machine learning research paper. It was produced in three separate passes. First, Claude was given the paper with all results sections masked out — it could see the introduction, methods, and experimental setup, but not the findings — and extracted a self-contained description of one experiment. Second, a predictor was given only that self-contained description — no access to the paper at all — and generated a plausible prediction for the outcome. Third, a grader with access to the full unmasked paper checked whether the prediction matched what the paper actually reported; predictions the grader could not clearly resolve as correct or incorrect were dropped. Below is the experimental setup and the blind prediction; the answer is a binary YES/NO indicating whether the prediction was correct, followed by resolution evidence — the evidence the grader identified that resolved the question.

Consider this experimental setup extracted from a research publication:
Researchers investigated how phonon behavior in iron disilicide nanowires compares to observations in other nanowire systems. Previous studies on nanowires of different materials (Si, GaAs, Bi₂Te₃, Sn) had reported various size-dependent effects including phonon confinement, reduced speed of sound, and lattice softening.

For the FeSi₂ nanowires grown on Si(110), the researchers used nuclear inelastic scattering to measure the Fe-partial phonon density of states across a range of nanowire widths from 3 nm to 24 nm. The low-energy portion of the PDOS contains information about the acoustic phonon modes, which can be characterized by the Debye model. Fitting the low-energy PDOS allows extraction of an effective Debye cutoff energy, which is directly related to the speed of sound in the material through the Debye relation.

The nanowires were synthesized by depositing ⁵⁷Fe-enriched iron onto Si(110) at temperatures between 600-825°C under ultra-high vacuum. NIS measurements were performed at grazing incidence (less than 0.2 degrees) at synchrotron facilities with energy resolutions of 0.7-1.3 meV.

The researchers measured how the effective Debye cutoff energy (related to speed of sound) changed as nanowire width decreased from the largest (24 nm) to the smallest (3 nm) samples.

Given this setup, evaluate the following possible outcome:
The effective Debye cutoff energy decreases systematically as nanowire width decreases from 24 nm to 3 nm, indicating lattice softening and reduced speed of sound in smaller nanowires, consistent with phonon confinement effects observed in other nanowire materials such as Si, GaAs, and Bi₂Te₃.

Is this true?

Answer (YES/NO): YES